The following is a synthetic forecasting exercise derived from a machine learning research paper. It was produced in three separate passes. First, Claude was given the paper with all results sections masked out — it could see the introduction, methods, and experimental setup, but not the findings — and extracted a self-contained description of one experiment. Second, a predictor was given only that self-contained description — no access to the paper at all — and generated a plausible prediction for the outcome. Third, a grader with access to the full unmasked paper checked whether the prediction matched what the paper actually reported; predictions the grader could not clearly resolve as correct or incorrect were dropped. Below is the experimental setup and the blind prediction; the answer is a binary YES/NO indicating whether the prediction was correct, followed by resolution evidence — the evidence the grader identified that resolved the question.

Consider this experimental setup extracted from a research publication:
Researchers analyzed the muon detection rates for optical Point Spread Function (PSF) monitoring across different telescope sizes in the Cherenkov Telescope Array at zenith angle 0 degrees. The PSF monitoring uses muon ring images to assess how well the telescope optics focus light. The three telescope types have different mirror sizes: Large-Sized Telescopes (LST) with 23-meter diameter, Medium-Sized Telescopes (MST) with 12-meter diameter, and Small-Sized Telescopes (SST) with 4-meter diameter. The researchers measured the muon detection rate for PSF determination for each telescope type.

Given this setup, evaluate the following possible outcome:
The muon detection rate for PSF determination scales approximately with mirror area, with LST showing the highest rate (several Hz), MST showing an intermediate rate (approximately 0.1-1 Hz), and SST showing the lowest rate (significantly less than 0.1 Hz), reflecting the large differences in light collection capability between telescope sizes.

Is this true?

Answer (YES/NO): NO